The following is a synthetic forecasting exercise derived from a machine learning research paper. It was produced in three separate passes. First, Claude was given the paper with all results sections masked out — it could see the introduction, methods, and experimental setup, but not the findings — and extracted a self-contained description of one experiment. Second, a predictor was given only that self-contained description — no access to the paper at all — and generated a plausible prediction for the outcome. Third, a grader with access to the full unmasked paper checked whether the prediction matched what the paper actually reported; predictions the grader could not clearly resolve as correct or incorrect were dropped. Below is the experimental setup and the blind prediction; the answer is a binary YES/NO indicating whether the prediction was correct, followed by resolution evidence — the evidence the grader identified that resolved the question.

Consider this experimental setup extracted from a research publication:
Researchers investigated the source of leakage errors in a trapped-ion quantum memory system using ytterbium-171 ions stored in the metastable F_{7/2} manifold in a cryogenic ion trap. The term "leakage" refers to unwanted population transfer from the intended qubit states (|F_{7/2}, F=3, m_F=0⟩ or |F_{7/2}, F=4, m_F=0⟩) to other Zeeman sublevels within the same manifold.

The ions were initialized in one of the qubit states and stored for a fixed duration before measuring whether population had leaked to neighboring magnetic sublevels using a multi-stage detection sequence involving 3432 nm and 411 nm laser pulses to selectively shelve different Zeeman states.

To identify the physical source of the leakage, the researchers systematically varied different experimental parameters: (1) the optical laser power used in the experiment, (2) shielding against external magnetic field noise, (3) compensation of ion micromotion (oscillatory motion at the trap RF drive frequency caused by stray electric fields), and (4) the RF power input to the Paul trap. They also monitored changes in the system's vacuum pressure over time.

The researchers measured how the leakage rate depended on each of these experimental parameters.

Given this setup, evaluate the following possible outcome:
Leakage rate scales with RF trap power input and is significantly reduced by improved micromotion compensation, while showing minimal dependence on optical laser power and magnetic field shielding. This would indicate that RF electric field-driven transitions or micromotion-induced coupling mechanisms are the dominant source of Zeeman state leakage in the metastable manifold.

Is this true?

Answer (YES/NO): NO